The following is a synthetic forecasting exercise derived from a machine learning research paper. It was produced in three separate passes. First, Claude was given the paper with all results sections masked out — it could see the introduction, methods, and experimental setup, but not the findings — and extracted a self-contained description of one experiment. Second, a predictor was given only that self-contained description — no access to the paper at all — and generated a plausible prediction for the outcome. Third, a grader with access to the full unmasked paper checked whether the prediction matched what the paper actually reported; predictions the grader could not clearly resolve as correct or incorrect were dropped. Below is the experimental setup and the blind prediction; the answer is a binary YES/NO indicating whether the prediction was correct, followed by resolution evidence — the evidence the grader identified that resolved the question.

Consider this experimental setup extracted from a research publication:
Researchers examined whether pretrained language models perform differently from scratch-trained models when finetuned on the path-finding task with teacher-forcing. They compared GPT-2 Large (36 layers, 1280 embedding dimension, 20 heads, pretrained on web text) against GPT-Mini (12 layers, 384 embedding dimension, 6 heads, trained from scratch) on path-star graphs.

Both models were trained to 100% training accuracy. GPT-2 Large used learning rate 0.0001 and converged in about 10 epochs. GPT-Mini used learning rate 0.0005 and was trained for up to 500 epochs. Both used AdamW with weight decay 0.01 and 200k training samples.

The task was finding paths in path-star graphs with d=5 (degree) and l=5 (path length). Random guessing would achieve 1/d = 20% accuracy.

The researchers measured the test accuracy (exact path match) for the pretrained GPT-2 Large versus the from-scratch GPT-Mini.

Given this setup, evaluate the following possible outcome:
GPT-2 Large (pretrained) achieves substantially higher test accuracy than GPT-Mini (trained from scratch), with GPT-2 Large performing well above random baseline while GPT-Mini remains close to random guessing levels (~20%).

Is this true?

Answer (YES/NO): NO